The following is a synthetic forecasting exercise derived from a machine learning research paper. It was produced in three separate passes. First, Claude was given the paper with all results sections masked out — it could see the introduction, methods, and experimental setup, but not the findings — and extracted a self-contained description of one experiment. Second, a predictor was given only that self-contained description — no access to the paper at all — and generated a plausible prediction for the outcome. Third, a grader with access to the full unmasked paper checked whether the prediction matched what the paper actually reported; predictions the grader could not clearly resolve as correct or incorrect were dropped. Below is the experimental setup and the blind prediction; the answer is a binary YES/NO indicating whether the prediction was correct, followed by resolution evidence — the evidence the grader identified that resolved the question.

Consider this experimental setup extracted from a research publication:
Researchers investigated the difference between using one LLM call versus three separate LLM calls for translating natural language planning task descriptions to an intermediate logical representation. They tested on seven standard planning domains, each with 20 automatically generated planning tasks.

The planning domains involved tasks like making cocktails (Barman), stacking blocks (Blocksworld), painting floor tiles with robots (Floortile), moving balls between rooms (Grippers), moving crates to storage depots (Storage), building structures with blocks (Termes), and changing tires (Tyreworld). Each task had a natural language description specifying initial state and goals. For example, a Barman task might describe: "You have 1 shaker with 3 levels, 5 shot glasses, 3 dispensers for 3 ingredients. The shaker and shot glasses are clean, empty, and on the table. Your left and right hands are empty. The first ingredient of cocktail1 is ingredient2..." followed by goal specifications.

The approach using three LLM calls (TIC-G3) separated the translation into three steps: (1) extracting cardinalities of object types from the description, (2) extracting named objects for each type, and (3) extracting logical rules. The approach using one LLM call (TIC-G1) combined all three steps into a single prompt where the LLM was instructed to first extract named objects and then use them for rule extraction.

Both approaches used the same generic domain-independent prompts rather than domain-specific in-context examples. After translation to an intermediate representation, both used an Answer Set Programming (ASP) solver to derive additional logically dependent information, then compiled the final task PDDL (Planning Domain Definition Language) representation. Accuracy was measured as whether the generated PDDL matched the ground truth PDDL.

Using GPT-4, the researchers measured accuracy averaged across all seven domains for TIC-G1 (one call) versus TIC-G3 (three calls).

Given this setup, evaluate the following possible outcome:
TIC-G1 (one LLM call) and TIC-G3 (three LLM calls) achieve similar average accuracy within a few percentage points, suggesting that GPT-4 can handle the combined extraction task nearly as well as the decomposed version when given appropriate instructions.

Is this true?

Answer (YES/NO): YES